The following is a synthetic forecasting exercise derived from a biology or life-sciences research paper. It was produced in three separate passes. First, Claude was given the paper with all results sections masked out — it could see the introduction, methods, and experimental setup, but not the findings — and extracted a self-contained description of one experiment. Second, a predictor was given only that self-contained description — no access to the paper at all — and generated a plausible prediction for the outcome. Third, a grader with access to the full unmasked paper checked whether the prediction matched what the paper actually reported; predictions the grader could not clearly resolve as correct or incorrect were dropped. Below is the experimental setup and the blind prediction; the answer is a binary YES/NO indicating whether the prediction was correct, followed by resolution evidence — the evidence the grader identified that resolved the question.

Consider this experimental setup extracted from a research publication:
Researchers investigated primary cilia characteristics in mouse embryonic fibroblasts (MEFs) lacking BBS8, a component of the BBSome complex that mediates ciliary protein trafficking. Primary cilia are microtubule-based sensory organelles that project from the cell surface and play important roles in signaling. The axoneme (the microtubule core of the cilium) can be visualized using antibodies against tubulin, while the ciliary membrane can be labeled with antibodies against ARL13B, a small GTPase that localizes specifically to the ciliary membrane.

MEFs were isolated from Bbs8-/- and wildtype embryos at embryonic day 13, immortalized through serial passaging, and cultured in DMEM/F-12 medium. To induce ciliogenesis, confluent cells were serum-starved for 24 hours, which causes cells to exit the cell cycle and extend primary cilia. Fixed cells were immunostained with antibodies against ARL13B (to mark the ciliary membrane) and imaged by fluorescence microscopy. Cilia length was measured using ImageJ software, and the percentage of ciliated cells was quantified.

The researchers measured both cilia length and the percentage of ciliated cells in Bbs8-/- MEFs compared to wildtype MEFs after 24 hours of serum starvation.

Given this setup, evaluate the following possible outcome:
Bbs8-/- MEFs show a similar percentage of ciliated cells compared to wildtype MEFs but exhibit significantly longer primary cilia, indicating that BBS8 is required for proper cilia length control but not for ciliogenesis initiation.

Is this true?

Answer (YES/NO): NO